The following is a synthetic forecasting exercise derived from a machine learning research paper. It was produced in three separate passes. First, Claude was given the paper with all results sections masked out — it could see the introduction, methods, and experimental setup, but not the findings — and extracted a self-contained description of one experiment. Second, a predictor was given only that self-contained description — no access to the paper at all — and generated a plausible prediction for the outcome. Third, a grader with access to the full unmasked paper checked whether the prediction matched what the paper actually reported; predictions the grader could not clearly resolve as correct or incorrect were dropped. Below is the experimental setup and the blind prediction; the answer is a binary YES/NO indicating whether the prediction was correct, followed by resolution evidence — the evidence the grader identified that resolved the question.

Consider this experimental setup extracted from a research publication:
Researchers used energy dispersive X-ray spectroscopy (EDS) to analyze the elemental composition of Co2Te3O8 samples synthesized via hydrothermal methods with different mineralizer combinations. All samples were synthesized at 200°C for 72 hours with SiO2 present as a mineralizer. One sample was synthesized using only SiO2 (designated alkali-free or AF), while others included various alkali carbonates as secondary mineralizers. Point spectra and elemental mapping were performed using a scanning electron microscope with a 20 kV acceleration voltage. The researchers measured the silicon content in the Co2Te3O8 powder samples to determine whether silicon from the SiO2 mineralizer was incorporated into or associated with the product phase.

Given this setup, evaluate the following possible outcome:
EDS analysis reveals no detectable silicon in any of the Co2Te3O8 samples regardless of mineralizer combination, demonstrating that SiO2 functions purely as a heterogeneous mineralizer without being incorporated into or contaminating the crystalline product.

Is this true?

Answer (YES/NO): NO